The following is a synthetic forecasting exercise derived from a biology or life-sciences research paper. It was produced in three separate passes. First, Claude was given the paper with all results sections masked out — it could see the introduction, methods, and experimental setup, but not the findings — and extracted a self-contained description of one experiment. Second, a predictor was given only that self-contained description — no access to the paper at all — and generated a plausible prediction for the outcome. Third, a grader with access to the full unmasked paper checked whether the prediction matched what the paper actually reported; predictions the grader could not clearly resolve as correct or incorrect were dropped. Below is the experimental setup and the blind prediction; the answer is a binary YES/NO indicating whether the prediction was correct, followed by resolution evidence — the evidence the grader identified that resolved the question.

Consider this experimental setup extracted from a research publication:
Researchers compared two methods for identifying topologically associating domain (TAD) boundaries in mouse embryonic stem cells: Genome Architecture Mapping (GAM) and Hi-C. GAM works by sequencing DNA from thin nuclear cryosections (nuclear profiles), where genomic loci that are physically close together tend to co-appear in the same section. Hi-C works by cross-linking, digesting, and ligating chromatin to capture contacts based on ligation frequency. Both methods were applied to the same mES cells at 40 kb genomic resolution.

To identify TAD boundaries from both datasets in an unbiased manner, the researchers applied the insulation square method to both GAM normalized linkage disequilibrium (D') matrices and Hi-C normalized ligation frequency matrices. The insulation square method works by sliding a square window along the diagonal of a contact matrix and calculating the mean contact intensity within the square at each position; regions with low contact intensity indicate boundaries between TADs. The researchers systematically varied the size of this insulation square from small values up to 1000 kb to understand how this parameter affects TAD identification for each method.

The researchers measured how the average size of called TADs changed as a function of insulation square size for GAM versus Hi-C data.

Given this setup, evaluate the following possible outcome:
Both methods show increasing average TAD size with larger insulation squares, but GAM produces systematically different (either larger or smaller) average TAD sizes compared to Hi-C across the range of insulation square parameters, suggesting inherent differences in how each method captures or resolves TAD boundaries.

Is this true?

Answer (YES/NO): NO